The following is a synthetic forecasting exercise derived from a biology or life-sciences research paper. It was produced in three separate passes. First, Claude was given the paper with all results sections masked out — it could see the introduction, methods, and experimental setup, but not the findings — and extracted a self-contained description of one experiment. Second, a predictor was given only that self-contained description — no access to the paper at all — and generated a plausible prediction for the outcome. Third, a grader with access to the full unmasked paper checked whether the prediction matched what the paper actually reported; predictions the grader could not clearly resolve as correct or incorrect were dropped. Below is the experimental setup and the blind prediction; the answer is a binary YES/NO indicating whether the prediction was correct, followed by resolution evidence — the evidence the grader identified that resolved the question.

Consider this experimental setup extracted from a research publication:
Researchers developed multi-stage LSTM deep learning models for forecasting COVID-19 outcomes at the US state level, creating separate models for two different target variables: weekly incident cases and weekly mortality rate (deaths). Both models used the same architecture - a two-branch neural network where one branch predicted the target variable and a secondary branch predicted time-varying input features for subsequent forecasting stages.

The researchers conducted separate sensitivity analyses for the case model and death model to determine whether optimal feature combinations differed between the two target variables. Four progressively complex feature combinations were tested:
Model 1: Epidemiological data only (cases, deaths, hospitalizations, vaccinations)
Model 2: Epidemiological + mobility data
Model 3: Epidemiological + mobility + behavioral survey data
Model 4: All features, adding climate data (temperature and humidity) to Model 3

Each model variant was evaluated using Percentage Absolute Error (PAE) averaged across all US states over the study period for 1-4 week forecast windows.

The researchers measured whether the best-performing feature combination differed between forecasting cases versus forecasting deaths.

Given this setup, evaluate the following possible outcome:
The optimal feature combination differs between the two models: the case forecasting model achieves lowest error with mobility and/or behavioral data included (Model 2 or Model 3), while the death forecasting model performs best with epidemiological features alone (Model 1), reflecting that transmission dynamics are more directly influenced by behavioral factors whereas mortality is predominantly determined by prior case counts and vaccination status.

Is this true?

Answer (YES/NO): NO